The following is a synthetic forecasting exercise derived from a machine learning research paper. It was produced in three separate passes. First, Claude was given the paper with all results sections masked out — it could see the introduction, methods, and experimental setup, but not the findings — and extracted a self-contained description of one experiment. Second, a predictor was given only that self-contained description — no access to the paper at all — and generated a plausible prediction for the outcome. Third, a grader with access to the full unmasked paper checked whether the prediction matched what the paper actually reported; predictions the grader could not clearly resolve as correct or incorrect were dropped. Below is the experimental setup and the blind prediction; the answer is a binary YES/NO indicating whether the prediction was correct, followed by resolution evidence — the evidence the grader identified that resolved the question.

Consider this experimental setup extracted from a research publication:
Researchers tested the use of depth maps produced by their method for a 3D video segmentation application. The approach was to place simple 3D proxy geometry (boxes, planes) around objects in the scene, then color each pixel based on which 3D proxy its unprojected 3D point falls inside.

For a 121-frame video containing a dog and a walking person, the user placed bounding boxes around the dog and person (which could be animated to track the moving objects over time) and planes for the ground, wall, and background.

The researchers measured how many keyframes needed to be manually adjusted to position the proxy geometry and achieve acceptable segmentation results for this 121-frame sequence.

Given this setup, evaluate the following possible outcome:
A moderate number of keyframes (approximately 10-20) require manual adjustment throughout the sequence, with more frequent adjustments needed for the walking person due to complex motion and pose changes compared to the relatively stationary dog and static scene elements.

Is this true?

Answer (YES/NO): NO